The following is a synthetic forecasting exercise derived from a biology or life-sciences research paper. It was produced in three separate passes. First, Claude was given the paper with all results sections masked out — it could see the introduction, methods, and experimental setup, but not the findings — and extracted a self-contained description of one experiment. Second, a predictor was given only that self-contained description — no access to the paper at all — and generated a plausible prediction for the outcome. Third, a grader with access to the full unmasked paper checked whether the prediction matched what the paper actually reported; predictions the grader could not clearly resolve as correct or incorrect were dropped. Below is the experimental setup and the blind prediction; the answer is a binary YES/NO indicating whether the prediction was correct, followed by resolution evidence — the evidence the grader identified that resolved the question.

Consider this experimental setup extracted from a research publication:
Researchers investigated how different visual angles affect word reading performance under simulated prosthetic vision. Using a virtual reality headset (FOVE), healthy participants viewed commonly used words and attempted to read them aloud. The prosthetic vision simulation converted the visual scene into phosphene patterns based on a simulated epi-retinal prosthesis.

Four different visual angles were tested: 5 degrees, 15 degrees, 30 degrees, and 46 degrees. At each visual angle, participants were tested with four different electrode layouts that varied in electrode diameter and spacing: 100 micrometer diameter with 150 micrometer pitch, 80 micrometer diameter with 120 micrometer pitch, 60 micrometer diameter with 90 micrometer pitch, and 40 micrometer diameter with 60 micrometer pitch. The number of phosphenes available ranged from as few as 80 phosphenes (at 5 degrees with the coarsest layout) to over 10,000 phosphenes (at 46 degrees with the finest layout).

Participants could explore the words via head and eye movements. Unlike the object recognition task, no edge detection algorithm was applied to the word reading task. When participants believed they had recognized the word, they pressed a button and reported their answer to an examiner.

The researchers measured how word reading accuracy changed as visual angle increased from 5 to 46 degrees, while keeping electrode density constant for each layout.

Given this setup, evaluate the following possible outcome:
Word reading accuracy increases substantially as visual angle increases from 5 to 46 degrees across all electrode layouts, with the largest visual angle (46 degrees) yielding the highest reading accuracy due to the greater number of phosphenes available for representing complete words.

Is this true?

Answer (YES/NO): YES